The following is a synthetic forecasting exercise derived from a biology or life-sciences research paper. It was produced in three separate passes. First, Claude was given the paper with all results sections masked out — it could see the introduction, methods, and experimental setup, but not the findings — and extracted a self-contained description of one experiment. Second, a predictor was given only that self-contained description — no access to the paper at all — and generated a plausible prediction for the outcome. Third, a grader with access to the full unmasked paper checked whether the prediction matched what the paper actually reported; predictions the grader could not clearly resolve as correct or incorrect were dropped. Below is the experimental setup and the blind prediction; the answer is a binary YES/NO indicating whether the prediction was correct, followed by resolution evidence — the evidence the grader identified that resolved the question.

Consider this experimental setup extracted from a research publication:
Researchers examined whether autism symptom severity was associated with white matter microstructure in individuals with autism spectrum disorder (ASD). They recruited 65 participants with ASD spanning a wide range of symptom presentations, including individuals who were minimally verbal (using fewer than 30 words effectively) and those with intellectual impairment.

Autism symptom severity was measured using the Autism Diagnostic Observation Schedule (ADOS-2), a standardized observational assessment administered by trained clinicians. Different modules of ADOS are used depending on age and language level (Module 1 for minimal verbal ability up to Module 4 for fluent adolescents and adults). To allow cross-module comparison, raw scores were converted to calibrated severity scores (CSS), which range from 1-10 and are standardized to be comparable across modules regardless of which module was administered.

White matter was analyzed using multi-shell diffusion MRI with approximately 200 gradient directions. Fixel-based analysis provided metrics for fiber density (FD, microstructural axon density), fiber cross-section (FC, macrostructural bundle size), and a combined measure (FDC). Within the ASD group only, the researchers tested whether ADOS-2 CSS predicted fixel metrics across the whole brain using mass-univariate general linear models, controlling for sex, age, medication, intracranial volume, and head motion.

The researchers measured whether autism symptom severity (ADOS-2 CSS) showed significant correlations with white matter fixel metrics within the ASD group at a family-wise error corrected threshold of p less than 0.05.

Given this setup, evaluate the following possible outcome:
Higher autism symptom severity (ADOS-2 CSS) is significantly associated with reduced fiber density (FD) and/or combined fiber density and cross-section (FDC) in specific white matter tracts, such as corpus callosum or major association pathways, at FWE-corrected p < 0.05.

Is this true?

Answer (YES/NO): NO